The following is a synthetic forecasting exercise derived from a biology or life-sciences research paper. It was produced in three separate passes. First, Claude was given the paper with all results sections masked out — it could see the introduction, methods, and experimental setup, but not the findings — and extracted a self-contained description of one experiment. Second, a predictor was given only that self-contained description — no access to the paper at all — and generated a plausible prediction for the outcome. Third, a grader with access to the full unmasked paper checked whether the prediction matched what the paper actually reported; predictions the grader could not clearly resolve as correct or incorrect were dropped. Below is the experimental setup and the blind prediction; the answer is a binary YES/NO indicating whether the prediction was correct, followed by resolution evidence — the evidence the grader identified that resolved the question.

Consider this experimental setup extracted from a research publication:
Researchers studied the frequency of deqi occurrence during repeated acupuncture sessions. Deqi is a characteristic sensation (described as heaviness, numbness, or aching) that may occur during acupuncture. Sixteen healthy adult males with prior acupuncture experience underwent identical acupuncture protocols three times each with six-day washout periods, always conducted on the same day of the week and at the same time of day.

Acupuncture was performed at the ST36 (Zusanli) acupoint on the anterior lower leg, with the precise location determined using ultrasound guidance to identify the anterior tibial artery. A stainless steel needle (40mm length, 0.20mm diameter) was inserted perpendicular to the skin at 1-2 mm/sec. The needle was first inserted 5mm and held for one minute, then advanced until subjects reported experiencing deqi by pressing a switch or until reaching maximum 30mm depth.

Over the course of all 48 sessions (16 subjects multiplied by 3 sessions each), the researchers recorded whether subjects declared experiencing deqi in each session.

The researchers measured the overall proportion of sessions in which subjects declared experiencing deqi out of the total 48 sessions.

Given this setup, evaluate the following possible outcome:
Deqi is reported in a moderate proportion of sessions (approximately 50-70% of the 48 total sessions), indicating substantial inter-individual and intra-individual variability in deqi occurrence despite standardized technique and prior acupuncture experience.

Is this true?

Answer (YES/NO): NO